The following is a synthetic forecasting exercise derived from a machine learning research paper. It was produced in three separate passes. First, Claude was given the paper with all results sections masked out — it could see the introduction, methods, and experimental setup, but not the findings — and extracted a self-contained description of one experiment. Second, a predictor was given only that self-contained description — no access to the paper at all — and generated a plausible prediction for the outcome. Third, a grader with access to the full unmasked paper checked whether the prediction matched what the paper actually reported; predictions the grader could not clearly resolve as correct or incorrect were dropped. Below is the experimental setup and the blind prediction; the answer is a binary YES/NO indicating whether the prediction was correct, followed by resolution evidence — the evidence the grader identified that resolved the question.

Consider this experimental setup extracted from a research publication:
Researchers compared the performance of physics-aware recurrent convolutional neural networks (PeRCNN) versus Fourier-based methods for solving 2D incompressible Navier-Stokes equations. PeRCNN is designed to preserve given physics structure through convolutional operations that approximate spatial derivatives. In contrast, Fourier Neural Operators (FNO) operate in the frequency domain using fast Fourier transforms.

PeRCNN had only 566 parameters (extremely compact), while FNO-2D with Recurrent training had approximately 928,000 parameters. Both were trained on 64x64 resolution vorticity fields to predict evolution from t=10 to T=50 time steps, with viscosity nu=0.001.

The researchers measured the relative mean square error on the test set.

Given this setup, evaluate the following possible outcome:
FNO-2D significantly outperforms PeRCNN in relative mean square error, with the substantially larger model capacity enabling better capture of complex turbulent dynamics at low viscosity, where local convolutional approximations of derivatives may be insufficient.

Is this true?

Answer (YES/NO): NO